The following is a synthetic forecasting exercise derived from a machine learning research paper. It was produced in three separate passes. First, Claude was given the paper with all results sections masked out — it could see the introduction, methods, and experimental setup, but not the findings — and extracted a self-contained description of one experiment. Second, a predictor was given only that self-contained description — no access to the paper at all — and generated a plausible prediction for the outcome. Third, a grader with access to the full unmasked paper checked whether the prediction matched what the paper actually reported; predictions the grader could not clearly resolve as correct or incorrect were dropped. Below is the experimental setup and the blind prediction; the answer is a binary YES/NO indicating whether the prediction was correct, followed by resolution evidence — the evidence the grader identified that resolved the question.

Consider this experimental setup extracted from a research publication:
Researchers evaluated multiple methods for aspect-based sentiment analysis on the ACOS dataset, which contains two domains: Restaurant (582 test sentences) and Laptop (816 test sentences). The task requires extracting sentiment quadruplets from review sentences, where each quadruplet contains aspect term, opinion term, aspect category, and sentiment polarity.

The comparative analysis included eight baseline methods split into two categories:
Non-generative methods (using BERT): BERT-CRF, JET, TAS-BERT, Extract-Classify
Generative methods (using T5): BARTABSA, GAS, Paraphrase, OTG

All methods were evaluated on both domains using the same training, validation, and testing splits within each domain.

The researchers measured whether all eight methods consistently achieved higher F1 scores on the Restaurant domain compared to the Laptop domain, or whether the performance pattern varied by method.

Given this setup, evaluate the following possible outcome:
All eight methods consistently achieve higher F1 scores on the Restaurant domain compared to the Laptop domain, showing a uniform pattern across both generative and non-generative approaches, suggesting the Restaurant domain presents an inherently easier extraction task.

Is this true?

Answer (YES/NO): YES